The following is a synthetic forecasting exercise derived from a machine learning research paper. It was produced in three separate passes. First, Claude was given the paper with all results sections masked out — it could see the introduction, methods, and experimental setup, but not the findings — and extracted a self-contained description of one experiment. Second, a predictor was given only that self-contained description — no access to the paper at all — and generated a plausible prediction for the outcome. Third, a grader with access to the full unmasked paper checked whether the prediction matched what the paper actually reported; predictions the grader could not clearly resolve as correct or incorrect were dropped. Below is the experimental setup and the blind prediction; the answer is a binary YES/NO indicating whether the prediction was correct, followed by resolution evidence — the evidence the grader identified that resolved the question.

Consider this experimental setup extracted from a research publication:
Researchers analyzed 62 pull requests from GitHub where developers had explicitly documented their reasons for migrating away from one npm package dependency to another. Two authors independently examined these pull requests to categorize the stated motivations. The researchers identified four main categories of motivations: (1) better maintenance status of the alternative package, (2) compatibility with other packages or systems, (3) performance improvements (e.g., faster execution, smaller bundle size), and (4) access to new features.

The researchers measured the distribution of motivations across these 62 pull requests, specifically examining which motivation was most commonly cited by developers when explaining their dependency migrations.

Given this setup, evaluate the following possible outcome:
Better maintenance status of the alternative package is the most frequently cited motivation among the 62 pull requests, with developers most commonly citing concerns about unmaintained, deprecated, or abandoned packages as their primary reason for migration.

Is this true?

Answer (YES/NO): YES